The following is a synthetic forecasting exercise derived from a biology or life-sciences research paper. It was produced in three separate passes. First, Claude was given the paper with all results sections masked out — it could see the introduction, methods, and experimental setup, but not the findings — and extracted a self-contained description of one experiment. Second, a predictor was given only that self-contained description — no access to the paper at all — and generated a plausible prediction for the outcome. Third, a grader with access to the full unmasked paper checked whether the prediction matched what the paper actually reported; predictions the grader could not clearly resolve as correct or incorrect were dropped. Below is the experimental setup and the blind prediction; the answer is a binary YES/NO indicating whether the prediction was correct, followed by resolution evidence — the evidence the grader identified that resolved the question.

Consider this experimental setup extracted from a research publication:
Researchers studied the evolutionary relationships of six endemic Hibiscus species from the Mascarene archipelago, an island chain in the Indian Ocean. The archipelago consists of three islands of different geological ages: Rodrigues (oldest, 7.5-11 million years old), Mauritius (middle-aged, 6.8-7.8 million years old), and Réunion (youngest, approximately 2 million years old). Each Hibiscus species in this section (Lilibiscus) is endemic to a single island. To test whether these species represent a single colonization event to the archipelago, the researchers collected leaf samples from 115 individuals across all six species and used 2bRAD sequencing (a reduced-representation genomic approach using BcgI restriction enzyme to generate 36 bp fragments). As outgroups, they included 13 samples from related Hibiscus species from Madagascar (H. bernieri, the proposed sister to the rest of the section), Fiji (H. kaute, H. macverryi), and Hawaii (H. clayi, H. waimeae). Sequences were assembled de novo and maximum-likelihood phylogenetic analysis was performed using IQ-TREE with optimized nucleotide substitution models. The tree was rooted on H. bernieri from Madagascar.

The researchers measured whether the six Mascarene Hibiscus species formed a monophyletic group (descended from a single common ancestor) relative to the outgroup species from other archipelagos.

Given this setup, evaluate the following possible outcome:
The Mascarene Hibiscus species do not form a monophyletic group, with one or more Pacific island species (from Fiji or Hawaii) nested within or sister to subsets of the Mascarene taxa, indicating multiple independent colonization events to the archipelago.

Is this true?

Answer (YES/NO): NO